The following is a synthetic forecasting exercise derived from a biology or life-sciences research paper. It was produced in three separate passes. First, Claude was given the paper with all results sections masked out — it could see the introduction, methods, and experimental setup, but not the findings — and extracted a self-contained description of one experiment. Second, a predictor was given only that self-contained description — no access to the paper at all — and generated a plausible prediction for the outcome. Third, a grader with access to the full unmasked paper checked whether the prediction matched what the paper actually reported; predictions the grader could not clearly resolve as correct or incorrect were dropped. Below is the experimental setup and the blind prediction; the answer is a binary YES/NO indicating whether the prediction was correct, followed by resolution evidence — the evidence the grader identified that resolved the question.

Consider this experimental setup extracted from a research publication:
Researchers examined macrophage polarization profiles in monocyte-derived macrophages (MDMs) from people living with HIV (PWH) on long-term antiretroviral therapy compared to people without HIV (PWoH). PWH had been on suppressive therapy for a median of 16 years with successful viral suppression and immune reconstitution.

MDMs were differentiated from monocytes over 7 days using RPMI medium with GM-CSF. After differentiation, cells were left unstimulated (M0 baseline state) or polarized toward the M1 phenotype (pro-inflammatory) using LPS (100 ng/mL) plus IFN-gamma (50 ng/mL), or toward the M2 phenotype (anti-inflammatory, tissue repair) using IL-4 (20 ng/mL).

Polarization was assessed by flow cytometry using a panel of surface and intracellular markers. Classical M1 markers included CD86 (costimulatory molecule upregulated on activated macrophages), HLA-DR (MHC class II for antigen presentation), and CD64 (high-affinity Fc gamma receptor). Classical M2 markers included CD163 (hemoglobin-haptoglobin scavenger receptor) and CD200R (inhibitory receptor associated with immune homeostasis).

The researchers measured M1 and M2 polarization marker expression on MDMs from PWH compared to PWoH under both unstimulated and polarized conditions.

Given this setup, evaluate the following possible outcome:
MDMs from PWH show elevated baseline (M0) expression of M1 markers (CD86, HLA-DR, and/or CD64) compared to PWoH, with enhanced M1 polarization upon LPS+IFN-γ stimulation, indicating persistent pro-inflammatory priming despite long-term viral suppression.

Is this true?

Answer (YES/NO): NO